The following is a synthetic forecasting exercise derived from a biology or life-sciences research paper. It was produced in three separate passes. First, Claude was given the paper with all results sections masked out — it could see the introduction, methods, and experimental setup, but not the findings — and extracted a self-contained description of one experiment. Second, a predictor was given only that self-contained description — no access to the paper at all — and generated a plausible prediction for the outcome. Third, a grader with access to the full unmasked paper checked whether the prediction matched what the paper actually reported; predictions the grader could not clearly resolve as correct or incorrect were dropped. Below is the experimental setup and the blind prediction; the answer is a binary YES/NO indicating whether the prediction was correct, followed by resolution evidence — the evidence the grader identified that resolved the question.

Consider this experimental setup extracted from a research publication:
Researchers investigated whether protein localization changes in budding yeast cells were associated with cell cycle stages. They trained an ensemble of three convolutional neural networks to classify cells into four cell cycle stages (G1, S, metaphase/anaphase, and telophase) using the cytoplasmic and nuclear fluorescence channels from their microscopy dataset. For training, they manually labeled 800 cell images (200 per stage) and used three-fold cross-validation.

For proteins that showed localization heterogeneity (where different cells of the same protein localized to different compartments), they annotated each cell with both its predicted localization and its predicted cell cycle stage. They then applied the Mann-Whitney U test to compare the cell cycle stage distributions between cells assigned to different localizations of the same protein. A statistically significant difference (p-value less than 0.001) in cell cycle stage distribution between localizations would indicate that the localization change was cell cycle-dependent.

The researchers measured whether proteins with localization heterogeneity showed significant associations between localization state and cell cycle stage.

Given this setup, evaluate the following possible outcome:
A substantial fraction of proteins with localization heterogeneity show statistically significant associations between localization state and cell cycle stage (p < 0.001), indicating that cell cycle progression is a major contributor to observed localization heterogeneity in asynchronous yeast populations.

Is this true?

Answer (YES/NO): NO